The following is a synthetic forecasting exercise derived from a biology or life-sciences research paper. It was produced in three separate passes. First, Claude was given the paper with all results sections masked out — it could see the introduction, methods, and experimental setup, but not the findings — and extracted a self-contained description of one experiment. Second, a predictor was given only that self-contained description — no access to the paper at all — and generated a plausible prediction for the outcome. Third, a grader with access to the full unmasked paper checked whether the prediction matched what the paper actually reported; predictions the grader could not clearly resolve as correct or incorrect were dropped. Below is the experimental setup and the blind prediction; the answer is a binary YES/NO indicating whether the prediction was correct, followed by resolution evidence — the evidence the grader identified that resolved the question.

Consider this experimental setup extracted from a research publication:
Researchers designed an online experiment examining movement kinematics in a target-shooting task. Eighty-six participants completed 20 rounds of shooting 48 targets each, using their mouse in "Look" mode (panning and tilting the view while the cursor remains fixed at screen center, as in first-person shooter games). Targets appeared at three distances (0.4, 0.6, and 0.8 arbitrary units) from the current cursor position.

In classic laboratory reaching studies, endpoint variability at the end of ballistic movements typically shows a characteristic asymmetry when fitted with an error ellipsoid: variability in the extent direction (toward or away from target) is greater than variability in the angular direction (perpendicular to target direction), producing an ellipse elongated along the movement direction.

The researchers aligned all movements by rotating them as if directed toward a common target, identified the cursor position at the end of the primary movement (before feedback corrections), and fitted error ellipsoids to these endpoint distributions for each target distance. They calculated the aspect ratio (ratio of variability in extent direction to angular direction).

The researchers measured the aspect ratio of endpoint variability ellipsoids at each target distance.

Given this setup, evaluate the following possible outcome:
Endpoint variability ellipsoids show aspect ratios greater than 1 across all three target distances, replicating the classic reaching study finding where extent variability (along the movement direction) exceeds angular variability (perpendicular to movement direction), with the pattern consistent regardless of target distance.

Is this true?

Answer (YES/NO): NO